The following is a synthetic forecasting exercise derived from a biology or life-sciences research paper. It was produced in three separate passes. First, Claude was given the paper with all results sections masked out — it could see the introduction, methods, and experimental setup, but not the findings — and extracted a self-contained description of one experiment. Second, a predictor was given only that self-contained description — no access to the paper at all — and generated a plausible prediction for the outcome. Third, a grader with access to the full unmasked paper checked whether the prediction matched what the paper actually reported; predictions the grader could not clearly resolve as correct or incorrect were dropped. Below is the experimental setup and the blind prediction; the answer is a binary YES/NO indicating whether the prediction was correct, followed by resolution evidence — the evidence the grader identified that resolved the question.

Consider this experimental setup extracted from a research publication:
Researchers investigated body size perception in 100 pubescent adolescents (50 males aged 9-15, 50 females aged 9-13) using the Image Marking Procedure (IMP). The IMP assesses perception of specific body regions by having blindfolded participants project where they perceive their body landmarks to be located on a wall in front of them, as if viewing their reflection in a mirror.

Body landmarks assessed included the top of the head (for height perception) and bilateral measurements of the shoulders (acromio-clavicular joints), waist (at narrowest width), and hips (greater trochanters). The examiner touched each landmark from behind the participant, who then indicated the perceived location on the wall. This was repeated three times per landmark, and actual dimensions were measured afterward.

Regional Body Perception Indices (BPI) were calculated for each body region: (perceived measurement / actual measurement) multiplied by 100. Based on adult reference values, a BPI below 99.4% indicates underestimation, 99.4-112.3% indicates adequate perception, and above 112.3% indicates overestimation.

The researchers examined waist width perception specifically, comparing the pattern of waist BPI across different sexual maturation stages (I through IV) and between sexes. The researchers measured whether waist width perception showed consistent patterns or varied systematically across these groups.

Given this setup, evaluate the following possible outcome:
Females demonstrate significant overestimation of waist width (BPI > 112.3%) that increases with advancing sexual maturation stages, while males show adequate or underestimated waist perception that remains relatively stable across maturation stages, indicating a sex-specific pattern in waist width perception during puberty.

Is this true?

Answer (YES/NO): NO